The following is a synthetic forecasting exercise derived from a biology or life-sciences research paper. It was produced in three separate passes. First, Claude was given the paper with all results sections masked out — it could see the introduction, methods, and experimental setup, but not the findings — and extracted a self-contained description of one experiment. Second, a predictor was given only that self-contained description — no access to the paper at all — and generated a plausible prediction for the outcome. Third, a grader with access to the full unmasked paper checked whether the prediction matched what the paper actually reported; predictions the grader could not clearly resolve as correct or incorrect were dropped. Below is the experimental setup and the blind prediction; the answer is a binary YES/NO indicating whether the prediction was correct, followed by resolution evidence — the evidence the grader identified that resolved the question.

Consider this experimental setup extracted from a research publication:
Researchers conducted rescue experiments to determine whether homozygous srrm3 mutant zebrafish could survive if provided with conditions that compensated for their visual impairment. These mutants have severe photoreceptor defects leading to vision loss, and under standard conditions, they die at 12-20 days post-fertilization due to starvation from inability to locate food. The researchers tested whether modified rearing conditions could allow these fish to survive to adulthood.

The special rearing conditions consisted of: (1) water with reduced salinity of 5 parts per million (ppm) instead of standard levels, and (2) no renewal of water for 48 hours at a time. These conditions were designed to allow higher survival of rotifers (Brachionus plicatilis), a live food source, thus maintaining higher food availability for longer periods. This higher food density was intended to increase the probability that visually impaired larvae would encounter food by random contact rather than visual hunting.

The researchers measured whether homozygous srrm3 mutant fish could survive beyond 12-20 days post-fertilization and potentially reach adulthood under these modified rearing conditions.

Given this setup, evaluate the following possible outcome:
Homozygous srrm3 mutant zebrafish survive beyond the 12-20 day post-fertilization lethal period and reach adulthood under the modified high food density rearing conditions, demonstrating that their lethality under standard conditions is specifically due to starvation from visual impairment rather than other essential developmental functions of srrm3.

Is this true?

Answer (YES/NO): YES